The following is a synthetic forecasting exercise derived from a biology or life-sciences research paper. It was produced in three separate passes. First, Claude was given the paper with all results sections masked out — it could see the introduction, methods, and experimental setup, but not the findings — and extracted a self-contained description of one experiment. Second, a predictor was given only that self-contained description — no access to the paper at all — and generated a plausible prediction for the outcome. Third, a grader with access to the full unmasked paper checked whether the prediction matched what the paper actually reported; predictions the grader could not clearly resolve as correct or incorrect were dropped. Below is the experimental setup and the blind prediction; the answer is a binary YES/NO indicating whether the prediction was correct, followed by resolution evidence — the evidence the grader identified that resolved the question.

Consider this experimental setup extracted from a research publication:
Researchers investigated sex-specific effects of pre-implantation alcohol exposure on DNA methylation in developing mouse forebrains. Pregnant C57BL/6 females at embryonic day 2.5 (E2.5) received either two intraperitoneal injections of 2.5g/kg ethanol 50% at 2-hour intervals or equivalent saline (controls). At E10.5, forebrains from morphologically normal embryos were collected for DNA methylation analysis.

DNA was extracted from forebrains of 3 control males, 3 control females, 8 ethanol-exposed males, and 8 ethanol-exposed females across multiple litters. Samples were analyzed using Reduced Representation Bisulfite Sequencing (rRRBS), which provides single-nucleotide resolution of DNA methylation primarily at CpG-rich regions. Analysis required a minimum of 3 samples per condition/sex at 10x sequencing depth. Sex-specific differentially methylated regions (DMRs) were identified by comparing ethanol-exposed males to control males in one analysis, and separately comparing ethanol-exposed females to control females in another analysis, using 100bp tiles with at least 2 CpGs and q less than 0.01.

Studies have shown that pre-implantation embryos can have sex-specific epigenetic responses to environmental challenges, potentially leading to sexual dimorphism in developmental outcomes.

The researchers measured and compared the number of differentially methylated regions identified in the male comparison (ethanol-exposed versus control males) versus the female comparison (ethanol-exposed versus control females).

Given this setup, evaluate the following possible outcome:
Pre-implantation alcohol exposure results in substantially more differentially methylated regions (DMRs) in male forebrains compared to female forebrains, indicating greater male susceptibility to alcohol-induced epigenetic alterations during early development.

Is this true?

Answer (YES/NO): YES